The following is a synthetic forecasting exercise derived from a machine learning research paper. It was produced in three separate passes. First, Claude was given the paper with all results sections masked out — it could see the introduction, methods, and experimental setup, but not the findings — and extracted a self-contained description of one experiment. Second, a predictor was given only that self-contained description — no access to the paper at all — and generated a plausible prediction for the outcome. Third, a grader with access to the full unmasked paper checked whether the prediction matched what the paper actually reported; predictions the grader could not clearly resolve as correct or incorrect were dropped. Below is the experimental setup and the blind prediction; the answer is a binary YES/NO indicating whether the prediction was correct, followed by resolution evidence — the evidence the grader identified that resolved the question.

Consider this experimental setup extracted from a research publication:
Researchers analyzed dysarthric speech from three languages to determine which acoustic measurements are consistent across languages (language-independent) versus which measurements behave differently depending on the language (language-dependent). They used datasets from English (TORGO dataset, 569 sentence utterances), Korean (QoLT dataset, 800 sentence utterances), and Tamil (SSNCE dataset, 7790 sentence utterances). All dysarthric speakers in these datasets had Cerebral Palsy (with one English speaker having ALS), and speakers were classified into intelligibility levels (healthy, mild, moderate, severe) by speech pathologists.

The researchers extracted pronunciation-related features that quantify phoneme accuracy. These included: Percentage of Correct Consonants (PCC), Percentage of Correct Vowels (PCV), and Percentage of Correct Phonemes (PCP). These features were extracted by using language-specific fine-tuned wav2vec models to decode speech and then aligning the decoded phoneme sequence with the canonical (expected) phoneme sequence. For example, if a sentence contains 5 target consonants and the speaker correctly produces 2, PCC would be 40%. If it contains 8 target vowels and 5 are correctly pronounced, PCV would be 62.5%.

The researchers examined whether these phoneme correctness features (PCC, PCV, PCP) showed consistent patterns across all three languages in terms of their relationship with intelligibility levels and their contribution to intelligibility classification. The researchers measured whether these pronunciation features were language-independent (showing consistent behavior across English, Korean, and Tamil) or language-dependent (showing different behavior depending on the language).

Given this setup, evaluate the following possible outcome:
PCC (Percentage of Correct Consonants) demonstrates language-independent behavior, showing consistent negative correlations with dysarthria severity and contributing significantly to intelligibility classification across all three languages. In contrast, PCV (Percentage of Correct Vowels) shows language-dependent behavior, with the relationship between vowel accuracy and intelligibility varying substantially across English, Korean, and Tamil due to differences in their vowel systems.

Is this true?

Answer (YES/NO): NO